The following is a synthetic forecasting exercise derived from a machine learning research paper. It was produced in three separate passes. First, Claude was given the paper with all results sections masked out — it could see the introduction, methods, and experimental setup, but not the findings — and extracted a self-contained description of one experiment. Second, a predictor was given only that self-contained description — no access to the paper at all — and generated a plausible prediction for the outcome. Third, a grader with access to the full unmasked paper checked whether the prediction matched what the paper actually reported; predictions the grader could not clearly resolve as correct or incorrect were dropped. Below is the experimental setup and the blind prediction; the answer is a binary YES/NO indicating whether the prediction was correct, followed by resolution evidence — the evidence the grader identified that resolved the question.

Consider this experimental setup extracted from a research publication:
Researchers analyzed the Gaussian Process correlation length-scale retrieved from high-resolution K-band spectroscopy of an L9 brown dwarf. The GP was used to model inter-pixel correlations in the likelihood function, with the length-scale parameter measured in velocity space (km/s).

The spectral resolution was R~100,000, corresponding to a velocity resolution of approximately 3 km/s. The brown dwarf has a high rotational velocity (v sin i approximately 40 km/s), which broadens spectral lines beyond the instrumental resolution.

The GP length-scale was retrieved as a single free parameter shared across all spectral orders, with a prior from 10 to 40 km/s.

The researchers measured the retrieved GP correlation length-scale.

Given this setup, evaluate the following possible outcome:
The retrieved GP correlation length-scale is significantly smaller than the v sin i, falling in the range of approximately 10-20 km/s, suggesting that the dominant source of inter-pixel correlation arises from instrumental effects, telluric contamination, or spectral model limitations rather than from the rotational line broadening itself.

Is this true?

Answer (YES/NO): NO